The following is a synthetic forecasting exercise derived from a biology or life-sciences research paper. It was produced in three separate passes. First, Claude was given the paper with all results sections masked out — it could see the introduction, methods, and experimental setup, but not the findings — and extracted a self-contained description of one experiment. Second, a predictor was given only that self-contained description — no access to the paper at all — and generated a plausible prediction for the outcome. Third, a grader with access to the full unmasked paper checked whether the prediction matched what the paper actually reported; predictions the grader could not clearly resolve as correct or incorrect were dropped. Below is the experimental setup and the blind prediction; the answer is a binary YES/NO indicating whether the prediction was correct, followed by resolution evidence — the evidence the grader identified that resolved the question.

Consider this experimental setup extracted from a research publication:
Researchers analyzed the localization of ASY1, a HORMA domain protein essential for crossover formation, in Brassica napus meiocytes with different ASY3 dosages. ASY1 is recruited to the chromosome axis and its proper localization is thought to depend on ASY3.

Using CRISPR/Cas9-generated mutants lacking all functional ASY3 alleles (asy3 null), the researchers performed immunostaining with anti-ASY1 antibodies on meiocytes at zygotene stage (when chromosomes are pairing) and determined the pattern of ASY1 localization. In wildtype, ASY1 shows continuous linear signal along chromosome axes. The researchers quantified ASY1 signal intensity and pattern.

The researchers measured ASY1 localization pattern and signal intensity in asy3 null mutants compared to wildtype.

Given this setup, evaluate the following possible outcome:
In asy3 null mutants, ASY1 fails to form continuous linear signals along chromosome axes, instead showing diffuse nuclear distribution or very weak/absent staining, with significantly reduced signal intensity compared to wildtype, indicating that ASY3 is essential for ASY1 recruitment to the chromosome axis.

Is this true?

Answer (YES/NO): NO